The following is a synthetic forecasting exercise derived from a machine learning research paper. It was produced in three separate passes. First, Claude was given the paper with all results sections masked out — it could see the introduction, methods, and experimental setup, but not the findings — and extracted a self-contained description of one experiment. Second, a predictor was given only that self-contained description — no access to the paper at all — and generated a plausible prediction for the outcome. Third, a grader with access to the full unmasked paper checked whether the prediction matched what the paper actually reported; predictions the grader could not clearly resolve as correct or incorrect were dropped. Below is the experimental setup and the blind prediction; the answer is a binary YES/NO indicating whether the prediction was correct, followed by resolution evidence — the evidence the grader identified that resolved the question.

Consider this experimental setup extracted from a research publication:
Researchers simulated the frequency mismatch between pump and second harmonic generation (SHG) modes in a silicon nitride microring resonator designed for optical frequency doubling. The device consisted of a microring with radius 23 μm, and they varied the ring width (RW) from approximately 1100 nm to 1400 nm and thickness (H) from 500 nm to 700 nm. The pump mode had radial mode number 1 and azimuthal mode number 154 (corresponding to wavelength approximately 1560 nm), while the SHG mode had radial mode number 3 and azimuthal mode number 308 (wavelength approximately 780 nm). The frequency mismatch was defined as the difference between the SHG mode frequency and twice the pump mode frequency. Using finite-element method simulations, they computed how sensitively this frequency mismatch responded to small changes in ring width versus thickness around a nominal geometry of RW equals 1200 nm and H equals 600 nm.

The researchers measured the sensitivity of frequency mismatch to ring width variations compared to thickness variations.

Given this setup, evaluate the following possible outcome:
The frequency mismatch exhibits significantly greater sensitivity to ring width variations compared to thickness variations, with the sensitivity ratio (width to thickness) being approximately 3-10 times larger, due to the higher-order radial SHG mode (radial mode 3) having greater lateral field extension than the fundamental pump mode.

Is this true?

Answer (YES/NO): NO